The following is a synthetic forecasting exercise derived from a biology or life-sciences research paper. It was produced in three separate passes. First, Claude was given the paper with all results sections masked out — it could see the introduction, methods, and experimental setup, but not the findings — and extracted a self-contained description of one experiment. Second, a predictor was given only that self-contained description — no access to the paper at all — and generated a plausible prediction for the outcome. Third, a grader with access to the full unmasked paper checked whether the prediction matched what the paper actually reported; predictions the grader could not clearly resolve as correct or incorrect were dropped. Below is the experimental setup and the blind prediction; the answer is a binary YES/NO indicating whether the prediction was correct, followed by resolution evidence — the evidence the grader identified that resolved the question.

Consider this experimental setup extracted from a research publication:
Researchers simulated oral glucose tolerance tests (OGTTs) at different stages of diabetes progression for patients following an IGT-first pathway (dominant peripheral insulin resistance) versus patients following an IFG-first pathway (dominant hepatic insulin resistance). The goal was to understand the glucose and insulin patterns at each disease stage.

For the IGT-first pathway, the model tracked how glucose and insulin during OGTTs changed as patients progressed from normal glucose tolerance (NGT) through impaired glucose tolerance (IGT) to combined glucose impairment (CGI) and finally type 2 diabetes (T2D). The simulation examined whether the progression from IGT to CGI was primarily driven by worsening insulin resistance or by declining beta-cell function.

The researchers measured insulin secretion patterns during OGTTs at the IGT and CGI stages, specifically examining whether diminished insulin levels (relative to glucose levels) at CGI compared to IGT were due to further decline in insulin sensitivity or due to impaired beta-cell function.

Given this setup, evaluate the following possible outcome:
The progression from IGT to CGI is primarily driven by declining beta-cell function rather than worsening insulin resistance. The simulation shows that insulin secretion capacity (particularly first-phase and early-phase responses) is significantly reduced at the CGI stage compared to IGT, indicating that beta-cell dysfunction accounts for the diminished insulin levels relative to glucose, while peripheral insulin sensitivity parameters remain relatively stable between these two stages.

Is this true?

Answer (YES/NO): YES